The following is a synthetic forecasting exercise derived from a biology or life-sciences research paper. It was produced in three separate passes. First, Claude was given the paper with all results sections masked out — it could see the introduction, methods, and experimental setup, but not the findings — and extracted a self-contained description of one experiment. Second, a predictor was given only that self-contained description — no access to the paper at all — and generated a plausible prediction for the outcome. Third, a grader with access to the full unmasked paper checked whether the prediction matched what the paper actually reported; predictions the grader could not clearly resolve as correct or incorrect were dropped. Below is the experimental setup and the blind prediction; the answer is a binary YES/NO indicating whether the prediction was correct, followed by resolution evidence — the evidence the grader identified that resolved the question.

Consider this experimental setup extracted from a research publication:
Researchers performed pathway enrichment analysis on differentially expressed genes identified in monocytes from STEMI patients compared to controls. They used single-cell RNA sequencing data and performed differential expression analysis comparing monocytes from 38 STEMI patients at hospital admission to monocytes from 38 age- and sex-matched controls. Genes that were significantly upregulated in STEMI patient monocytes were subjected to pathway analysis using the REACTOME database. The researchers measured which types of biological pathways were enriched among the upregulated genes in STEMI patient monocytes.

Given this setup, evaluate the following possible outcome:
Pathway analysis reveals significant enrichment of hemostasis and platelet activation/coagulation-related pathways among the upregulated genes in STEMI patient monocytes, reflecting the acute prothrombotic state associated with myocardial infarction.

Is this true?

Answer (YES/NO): NO